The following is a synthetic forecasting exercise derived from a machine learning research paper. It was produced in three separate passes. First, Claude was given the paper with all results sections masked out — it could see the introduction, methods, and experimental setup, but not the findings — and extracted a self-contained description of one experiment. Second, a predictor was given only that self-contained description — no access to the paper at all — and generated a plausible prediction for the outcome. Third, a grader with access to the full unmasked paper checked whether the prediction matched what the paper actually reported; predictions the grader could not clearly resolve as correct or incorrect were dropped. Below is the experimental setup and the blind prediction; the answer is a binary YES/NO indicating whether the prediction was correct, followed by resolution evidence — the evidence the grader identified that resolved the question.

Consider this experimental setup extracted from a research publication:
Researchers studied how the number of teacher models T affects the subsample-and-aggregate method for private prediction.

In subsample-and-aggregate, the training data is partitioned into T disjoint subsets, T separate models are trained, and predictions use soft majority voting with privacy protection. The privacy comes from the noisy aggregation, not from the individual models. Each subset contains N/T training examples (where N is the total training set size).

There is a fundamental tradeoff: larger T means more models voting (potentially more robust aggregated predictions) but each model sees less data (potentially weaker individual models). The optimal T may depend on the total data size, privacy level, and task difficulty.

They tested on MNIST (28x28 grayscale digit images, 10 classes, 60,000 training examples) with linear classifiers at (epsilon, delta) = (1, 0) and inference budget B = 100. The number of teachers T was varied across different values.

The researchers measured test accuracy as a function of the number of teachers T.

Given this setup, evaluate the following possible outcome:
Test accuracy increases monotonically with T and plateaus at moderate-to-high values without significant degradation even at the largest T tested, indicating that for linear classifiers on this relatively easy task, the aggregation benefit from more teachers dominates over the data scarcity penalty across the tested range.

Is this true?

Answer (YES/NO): NO